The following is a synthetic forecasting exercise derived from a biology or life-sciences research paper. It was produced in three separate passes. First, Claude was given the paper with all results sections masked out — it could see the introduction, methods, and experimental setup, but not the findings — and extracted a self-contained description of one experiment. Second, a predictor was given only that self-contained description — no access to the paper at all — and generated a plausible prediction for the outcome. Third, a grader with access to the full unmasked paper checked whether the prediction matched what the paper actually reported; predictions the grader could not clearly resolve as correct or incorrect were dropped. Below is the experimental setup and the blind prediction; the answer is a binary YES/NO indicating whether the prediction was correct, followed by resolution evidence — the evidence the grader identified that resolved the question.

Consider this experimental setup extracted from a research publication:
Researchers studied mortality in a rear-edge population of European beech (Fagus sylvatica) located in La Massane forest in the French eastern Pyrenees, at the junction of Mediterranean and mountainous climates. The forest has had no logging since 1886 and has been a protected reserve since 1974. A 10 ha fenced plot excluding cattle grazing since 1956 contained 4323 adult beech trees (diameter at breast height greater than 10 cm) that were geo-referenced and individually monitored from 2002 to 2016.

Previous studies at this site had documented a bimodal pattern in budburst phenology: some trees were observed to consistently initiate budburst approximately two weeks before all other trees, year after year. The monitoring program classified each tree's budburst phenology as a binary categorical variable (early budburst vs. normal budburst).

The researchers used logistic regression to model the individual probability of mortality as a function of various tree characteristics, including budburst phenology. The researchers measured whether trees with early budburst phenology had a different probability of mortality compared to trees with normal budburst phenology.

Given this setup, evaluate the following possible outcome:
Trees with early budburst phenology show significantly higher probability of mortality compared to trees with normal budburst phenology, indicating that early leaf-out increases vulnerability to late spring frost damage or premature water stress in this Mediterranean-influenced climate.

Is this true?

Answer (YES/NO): YES